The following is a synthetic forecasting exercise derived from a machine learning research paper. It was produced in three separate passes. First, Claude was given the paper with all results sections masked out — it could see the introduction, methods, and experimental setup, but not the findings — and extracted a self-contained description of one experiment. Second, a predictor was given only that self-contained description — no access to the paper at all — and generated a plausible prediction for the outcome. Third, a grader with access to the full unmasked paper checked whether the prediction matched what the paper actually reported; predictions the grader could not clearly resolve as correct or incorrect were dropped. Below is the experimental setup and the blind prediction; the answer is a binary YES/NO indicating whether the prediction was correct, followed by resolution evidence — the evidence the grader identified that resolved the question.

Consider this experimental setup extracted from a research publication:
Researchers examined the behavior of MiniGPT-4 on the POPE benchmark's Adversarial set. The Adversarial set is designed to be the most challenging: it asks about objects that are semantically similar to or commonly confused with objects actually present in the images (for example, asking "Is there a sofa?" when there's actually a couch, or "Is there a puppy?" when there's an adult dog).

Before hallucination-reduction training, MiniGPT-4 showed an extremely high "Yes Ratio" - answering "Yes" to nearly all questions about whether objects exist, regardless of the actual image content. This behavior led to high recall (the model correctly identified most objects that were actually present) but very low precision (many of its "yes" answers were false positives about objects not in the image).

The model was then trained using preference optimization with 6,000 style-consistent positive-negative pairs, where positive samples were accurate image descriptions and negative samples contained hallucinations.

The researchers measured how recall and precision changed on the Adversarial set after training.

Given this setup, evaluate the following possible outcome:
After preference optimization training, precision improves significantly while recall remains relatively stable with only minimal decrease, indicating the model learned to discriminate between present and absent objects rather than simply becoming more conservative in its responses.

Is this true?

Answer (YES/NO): NO